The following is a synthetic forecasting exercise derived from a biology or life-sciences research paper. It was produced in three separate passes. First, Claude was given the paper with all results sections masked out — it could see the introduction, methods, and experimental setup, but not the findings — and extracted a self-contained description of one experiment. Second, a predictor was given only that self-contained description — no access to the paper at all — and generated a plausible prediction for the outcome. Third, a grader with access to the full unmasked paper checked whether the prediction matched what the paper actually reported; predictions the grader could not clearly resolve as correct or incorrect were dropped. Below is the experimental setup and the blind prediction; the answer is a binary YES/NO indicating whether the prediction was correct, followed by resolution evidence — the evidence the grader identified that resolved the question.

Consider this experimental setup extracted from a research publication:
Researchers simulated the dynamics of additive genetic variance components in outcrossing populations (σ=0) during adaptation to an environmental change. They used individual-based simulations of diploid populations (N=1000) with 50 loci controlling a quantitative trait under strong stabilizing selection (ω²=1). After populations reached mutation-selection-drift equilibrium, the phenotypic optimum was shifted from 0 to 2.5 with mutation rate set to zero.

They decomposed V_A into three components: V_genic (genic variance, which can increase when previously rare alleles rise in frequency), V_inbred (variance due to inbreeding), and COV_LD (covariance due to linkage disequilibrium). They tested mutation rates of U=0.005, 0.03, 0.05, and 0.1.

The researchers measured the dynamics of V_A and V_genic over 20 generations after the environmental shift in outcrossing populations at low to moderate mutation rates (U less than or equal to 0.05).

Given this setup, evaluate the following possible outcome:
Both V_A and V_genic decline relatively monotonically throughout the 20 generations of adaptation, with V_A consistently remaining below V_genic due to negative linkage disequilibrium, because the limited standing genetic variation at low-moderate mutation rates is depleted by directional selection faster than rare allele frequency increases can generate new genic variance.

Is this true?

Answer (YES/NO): NO